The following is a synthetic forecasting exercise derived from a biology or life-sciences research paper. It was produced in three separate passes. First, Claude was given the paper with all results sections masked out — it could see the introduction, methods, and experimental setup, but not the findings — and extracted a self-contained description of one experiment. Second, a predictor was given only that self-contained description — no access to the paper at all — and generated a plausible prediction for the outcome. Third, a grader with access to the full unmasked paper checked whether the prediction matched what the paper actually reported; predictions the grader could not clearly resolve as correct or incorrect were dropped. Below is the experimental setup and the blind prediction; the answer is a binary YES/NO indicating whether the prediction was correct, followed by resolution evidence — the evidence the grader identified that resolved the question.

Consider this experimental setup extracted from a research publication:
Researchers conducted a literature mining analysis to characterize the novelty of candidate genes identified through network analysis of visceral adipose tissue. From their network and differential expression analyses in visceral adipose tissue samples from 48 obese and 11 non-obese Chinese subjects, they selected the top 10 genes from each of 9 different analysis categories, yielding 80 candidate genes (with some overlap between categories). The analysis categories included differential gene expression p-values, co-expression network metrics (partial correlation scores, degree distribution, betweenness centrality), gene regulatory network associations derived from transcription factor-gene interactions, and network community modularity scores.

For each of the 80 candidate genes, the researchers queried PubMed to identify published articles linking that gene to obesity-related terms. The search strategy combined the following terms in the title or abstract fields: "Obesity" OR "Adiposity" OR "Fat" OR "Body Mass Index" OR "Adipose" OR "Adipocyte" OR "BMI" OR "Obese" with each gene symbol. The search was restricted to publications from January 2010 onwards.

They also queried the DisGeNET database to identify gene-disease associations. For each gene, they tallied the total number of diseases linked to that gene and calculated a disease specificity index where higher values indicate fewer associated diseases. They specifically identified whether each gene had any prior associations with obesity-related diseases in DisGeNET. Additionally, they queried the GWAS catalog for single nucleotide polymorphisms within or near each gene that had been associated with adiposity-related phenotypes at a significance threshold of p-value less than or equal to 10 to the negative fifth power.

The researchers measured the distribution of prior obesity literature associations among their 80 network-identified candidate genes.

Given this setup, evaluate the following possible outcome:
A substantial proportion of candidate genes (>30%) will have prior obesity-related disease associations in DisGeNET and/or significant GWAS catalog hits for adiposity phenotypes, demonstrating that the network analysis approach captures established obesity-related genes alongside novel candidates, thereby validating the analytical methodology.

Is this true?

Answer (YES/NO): NO